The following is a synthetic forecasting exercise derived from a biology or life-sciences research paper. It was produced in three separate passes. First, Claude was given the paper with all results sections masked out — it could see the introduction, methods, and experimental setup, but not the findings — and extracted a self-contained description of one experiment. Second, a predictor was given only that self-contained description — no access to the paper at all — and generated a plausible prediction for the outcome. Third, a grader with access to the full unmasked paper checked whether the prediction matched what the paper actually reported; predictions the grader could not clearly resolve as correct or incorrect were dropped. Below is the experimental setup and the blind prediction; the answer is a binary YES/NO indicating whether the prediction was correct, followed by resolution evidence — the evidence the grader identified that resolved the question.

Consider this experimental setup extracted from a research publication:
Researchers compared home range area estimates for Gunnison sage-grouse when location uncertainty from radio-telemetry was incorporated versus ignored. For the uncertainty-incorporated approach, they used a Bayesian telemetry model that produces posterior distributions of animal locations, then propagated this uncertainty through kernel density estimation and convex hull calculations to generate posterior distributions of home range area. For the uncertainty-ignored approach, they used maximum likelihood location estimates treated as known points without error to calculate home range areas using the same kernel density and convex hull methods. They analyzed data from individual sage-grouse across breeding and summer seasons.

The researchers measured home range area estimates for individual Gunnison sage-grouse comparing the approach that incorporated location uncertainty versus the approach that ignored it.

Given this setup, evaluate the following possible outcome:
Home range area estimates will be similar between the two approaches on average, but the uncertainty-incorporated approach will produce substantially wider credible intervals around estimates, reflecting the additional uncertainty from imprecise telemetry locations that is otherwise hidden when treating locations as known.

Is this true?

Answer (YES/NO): NO